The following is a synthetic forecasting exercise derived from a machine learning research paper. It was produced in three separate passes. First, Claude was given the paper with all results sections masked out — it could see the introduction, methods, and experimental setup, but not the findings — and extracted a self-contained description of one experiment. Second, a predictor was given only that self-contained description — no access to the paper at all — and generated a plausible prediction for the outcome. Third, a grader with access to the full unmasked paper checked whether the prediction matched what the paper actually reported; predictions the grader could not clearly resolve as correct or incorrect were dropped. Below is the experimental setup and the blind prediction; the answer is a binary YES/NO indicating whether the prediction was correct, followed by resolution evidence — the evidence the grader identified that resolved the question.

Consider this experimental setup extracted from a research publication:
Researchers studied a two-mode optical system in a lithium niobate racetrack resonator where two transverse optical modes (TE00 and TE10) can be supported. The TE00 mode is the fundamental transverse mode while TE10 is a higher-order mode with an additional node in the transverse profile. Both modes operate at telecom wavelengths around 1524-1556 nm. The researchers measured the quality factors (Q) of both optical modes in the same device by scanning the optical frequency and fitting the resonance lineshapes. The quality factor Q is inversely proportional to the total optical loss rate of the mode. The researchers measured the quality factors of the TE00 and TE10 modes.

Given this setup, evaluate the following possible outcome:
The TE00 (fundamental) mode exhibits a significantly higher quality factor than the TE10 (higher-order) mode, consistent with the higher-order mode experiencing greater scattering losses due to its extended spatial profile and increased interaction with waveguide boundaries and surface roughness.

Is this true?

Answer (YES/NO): YES